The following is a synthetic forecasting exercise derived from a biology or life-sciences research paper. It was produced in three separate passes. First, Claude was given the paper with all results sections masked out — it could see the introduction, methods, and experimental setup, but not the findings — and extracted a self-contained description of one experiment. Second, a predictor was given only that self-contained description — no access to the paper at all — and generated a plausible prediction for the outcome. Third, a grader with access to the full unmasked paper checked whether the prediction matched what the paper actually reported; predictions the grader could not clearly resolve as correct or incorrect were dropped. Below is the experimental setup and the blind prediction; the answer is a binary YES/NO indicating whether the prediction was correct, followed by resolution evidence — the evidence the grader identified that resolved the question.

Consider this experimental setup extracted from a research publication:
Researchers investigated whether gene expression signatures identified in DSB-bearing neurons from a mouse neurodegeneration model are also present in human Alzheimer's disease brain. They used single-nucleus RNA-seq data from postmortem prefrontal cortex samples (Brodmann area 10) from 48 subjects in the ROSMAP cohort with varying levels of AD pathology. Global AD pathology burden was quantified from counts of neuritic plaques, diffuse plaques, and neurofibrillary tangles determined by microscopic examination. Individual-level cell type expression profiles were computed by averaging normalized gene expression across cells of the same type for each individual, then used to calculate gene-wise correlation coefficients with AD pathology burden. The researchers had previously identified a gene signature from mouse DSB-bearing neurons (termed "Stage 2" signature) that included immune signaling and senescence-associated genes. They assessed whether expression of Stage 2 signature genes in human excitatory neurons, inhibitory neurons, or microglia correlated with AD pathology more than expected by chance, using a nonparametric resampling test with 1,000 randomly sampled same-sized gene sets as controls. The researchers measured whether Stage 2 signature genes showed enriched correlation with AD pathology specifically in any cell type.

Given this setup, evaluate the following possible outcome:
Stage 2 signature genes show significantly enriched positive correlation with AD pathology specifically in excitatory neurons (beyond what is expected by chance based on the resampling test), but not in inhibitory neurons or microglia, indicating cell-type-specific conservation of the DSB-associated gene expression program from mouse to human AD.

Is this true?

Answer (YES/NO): NO